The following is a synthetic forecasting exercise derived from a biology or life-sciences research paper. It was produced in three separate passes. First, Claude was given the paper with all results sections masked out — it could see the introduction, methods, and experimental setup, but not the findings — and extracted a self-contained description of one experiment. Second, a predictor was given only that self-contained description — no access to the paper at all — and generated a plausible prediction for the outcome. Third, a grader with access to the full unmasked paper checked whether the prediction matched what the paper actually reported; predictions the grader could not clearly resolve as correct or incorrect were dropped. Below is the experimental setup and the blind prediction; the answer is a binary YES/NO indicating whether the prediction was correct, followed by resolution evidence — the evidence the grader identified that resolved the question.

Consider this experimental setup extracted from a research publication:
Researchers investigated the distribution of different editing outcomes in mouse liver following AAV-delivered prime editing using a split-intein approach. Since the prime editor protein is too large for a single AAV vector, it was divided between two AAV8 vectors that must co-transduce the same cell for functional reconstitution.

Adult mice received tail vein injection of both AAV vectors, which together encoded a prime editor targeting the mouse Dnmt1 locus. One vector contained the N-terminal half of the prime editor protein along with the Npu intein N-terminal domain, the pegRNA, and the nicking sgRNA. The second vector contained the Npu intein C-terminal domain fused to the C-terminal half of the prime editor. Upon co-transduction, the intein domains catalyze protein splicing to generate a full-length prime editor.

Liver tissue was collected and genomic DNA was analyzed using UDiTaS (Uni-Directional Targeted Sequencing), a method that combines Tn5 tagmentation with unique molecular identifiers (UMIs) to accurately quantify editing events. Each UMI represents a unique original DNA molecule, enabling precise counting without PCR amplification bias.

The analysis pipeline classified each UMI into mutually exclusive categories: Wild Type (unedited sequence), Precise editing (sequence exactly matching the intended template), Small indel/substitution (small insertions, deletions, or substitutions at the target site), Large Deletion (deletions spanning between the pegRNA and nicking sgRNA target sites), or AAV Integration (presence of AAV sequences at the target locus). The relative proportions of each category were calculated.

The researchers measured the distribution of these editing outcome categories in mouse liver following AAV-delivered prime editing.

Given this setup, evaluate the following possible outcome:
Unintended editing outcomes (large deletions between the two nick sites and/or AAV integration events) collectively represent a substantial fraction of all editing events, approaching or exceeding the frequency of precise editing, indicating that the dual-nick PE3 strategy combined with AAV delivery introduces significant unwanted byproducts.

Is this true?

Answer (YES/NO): NO